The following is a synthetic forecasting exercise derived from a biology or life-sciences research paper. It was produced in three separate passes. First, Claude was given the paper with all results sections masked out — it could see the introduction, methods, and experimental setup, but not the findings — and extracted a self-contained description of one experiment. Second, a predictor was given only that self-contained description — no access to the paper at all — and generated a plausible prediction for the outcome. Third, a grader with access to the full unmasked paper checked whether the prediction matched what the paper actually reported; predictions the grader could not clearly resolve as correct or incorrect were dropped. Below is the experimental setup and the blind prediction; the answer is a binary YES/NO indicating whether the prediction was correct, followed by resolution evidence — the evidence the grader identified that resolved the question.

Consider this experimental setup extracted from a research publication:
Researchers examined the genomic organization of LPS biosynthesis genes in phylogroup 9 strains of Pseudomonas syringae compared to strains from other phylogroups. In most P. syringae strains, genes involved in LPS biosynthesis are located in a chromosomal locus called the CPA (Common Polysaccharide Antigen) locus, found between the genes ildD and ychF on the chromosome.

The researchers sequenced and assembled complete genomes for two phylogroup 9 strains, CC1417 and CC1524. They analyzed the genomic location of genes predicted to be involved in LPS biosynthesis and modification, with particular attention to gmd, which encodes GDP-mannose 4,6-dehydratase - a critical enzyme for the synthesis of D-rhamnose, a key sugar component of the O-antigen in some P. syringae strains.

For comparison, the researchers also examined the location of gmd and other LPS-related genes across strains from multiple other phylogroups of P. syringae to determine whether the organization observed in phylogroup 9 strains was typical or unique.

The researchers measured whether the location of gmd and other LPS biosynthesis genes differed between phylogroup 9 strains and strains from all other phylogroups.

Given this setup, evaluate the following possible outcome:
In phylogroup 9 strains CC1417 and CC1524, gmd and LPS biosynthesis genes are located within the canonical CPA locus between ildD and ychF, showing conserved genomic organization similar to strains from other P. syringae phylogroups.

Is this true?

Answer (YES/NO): NO